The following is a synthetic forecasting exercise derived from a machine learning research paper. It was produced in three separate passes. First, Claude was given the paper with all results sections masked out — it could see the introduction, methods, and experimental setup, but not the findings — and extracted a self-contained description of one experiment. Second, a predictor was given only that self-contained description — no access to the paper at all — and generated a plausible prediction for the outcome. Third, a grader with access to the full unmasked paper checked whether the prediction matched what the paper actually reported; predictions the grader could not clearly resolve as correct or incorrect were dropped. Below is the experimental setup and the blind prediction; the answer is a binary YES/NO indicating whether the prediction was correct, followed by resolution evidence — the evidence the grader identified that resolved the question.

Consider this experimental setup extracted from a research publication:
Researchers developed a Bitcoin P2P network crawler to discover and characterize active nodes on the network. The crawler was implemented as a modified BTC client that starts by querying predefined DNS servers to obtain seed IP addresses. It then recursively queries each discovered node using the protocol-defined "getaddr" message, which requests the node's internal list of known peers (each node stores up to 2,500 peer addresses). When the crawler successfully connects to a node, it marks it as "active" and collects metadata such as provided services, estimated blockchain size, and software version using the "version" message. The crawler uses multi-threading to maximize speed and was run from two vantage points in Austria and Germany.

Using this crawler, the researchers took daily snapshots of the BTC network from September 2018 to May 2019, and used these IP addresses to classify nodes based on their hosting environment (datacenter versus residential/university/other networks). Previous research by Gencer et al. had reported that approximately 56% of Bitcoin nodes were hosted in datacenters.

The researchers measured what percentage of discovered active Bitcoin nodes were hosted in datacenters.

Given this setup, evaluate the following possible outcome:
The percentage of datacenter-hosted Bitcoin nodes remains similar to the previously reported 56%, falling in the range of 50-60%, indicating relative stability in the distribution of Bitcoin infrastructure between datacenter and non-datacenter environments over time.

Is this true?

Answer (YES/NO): NO